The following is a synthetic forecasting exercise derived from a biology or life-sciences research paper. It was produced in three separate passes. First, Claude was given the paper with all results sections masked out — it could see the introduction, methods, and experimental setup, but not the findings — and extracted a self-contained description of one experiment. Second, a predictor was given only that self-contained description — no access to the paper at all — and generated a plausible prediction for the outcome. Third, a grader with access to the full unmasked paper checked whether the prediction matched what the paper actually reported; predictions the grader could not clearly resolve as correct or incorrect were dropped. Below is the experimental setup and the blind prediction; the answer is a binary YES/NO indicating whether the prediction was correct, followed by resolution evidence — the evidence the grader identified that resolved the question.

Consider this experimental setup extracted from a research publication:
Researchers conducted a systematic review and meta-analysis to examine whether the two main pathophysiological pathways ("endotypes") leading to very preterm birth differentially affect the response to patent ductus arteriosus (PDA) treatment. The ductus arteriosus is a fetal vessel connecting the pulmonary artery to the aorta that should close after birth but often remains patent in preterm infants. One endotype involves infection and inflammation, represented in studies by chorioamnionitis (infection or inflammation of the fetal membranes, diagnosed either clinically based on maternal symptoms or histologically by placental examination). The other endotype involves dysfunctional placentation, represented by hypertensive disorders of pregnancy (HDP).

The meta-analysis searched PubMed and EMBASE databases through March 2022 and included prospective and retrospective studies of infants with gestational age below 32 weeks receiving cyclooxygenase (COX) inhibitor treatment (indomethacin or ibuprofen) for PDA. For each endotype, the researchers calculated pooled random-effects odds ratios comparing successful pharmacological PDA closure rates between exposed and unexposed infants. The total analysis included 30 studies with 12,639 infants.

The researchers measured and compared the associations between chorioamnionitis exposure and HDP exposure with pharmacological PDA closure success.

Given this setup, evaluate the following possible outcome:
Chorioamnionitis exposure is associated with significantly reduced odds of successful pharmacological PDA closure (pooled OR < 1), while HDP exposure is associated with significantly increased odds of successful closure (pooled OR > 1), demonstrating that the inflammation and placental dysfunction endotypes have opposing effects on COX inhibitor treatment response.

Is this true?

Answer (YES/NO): NO